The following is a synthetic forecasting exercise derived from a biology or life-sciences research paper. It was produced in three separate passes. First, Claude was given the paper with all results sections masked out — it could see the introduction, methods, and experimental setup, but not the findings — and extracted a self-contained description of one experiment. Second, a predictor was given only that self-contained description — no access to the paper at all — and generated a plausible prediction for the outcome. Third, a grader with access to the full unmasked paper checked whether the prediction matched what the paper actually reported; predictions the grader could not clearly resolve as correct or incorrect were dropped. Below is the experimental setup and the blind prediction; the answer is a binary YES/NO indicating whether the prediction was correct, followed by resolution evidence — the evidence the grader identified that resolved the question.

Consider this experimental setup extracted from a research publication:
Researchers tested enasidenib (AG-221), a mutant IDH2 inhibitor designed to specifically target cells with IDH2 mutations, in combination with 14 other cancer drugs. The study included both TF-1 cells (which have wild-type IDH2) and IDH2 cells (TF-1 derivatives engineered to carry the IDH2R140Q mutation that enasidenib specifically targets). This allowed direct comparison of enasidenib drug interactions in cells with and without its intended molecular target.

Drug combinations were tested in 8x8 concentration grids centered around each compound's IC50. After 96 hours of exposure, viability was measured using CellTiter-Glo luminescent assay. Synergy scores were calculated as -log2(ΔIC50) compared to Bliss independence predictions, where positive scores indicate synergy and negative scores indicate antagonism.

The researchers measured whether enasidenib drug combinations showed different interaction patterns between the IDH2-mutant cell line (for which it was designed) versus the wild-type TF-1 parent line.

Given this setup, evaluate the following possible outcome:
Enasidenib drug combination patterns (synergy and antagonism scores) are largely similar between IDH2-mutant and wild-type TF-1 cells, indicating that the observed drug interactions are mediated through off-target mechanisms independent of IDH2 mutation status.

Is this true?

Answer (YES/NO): NO